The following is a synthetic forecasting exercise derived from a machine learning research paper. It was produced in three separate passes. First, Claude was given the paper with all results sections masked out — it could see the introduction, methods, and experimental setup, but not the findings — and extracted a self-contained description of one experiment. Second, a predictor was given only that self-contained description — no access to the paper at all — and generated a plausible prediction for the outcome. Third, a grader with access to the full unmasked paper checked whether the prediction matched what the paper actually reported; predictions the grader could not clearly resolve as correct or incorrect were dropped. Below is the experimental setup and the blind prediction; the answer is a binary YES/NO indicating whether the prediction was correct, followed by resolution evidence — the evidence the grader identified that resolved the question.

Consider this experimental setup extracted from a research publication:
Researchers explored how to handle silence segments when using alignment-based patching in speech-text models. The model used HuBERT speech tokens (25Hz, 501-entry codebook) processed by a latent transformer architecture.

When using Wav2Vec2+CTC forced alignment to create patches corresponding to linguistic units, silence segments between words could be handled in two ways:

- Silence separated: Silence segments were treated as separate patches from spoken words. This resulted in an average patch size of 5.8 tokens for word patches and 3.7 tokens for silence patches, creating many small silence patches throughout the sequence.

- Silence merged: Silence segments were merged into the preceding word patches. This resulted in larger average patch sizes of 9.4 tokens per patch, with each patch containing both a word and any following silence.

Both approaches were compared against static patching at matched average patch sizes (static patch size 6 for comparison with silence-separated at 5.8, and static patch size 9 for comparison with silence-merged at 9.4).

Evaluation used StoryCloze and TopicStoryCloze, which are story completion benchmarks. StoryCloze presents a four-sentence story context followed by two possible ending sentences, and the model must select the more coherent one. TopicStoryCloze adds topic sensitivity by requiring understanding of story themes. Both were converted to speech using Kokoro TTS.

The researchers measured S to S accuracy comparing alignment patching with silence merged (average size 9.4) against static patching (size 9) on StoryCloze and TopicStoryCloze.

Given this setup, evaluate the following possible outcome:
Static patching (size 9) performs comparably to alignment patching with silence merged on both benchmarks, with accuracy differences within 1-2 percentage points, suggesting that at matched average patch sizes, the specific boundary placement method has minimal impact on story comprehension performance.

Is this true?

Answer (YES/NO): NO